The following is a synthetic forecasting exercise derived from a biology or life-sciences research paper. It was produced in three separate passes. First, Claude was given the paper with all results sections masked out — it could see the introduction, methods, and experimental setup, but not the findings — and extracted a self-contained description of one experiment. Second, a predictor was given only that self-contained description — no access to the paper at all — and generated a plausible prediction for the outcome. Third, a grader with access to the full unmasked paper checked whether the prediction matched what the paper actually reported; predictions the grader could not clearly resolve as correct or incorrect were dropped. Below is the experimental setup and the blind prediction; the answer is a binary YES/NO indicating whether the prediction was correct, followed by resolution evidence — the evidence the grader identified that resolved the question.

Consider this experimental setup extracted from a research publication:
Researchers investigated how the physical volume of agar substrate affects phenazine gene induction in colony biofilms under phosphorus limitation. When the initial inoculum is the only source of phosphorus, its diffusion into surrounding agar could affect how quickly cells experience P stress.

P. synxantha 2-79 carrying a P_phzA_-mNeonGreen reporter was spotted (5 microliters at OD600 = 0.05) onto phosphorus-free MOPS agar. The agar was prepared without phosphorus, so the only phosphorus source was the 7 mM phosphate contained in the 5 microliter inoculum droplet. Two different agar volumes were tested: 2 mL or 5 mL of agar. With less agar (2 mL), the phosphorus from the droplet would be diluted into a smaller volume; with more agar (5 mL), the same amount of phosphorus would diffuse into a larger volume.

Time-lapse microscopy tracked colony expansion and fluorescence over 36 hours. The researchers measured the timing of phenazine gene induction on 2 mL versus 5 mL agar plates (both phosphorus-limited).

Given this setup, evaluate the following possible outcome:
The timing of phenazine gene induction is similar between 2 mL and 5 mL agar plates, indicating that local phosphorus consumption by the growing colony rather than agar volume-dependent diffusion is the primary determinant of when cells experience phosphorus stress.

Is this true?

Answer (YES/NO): NO